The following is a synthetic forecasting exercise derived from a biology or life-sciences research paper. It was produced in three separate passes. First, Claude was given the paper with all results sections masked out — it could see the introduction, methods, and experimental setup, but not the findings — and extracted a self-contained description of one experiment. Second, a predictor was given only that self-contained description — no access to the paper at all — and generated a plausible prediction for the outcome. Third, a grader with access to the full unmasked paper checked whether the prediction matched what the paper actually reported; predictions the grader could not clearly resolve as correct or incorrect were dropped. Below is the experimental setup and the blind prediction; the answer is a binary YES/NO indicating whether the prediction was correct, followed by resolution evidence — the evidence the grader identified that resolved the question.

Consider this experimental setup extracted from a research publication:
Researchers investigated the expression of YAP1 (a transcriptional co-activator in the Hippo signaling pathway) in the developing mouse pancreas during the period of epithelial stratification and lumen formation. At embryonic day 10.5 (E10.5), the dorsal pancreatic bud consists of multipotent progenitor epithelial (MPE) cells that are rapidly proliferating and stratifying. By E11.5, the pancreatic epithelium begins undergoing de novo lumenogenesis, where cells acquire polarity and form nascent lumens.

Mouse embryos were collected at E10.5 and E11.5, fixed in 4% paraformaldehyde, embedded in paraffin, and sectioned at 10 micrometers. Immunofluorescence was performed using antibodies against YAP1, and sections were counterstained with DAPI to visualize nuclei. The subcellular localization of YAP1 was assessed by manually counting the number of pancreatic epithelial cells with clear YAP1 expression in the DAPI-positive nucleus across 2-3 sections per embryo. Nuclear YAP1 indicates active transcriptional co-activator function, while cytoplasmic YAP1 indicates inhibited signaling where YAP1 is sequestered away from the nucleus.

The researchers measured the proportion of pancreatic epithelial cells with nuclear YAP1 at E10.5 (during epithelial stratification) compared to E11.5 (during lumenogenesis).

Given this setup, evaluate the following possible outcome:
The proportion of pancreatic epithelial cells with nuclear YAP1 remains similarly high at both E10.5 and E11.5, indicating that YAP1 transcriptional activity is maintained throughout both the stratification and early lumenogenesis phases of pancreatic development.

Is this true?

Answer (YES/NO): NO